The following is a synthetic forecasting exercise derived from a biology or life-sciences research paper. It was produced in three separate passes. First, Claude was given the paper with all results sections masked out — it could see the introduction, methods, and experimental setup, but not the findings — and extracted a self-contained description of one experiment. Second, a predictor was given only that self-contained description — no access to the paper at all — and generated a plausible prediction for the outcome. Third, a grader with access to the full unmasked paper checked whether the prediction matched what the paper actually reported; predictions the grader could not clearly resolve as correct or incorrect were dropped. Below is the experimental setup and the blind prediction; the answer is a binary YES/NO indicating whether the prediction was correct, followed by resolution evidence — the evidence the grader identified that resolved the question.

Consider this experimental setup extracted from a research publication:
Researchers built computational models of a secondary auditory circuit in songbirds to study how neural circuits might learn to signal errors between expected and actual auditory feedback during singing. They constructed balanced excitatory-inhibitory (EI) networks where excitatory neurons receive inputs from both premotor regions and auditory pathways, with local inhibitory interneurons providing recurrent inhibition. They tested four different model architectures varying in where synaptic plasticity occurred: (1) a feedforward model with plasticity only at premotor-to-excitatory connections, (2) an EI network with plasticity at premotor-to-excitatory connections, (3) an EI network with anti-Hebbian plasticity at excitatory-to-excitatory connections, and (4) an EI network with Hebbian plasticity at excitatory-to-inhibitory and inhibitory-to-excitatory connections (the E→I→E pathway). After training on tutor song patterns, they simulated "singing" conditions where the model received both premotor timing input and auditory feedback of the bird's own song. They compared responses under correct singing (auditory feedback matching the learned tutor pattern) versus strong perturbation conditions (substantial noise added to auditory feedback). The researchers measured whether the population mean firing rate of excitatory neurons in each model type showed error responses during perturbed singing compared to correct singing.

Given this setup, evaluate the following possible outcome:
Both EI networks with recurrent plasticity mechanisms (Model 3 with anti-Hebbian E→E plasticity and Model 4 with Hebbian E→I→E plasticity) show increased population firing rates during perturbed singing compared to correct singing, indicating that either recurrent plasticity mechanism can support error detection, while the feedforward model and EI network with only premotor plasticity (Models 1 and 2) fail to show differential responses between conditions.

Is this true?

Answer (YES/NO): NO